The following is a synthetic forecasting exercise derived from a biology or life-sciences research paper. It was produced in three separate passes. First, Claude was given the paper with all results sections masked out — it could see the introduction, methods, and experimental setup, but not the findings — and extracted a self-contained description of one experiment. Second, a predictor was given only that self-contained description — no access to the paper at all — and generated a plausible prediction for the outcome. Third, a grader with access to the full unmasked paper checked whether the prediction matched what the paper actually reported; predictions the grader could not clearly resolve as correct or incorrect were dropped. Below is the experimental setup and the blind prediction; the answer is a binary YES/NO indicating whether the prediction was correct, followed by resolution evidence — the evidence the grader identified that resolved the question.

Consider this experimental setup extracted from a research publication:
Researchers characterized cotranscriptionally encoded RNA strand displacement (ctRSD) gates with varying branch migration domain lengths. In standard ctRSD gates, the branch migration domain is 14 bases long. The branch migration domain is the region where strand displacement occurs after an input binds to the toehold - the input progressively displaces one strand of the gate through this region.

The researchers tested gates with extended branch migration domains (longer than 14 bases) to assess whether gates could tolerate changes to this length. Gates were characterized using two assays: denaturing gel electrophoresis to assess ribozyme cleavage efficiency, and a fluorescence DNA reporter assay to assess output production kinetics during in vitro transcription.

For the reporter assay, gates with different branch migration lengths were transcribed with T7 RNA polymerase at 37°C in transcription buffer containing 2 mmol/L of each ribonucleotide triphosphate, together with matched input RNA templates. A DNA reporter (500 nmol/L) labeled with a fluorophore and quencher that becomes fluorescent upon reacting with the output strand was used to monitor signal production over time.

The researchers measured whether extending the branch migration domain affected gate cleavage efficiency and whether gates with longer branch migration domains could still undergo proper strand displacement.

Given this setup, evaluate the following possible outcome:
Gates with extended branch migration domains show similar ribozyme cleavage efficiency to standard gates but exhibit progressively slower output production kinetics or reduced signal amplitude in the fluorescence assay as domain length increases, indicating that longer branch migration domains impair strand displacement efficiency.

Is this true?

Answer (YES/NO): NO